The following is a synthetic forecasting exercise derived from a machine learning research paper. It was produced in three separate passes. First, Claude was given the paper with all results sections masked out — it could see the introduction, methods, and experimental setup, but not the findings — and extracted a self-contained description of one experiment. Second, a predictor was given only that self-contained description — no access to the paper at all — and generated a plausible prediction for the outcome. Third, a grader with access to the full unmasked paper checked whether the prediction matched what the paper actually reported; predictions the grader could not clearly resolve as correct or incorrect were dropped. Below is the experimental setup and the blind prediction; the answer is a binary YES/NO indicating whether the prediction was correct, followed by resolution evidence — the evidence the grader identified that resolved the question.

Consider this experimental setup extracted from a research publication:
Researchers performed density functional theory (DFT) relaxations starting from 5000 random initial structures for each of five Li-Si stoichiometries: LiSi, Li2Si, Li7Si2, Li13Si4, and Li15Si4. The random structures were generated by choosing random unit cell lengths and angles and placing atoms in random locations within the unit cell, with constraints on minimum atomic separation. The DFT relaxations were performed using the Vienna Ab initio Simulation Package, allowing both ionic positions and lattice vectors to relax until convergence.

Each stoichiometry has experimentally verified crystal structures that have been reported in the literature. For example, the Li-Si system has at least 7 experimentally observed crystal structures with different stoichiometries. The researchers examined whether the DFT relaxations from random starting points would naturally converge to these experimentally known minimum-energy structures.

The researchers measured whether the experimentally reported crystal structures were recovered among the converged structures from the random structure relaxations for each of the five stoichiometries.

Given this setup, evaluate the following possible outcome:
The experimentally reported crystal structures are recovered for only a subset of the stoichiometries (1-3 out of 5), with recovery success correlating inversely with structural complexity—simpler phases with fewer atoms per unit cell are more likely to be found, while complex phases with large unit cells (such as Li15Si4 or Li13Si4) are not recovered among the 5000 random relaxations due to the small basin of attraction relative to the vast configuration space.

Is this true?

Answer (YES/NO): NO